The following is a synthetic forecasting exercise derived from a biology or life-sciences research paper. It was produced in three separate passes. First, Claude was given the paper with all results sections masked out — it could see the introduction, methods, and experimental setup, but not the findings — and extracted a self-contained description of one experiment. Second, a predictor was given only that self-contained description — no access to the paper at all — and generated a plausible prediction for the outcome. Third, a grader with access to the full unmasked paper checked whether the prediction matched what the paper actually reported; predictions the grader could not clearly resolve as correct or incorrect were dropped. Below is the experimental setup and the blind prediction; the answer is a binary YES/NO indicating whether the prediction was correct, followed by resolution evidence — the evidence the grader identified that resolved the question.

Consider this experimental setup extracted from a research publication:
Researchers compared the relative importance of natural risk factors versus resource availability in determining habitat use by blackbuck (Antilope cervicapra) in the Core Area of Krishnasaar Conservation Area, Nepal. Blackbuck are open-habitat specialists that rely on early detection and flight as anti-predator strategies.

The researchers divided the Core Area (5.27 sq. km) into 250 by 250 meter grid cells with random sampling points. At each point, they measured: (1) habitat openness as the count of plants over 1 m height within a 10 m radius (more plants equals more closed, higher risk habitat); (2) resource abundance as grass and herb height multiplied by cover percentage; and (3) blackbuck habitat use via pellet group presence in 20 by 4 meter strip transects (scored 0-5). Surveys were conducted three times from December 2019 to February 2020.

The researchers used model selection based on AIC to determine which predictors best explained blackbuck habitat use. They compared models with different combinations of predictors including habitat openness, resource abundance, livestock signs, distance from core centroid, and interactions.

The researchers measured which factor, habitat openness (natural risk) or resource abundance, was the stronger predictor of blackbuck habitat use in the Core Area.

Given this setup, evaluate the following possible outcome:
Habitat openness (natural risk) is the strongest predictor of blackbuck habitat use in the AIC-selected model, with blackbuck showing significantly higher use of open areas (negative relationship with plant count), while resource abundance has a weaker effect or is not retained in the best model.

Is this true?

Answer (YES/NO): NO